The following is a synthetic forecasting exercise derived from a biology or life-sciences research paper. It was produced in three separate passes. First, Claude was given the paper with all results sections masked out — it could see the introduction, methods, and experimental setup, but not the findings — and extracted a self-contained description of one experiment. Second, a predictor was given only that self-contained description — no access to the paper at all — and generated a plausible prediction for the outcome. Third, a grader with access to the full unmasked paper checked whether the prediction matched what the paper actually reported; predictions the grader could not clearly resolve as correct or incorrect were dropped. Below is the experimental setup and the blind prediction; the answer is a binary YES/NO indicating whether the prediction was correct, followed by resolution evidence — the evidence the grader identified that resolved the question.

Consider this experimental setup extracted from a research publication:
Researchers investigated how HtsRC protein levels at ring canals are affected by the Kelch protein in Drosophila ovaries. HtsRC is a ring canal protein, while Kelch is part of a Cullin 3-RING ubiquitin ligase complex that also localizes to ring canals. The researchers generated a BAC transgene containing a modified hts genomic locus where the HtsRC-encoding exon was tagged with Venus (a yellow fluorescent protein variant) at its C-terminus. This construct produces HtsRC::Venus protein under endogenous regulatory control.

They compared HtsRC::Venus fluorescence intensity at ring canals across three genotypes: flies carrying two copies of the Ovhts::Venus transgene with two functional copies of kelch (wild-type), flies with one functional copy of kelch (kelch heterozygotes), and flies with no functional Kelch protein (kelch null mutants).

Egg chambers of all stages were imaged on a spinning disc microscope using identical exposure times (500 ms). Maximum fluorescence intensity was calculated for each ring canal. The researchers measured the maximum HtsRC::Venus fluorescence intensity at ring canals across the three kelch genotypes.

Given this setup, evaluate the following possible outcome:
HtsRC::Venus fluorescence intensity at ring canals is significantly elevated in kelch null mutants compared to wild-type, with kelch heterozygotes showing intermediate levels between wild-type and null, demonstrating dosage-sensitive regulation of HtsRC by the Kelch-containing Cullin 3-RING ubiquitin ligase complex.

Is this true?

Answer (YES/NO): YES